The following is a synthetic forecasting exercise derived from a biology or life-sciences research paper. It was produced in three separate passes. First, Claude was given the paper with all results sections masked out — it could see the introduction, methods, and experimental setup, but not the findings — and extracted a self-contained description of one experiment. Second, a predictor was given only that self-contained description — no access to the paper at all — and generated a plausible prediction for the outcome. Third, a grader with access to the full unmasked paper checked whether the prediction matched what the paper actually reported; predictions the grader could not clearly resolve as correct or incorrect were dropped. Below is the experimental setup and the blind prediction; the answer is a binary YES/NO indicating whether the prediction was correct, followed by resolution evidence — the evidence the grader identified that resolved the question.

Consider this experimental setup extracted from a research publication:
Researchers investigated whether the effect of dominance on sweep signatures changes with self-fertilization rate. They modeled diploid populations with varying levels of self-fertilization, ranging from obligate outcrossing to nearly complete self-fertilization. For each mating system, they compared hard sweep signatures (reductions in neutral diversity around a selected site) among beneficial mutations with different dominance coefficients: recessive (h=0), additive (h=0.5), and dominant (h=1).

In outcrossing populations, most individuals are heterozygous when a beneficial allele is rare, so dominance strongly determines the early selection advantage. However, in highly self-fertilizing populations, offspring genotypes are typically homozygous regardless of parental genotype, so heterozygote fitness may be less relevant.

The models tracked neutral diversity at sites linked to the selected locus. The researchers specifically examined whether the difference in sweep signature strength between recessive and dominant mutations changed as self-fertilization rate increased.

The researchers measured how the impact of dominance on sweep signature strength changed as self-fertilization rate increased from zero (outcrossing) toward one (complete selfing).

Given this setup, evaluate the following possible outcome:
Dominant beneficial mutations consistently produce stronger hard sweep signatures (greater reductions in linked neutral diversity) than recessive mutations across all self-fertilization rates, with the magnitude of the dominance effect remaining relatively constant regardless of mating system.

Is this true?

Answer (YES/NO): NO